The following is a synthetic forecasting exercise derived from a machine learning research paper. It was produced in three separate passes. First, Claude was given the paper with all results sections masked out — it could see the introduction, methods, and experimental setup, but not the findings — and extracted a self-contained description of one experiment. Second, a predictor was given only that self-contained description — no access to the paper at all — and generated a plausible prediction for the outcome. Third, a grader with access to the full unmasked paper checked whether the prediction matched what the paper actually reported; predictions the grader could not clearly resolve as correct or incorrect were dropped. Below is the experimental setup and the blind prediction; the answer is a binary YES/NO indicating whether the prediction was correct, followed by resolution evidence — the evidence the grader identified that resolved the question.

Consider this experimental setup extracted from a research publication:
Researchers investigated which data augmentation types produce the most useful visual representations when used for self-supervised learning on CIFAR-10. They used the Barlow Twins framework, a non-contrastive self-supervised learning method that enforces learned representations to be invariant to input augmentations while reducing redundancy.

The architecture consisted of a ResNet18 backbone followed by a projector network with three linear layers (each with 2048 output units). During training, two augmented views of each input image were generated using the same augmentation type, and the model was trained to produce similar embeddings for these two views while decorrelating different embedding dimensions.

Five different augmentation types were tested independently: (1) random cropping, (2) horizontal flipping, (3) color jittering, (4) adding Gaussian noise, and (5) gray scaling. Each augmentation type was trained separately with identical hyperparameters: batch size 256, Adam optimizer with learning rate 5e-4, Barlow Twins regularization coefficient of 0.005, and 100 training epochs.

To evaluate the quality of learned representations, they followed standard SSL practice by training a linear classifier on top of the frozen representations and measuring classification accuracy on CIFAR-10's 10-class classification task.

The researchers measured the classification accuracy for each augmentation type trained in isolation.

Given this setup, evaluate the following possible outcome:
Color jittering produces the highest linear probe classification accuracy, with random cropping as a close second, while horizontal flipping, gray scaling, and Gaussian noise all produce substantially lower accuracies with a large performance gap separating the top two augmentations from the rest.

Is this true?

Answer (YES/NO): NO